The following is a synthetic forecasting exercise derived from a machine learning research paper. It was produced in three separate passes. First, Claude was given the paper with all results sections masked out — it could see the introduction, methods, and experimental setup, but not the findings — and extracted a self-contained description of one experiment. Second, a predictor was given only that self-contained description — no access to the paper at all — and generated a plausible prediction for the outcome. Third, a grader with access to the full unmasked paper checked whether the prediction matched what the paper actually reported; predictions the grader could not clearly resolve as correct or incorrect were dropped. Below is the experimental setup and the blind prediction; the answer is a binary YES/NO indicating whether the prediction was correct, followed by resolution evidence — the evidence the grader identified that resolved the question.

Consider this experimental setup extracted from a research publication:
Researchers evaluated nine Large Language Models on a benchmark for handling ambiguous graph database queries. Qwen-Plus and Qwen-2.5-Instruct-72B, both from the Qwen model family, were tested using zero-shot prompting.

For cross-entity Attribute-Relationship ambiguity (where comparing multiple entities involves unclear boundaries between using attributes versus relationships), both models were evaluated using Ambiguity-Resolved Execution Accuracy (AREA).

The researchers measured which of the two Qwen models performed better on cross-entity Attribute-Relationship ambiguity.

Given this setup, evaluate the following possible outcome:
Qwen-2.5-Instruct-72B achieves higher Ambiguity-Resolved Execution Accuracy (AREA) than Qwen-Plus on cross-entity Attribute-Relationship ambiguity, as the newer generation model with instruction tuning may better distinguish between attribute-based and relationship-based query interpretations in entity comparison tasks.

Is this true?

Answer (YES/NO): NO